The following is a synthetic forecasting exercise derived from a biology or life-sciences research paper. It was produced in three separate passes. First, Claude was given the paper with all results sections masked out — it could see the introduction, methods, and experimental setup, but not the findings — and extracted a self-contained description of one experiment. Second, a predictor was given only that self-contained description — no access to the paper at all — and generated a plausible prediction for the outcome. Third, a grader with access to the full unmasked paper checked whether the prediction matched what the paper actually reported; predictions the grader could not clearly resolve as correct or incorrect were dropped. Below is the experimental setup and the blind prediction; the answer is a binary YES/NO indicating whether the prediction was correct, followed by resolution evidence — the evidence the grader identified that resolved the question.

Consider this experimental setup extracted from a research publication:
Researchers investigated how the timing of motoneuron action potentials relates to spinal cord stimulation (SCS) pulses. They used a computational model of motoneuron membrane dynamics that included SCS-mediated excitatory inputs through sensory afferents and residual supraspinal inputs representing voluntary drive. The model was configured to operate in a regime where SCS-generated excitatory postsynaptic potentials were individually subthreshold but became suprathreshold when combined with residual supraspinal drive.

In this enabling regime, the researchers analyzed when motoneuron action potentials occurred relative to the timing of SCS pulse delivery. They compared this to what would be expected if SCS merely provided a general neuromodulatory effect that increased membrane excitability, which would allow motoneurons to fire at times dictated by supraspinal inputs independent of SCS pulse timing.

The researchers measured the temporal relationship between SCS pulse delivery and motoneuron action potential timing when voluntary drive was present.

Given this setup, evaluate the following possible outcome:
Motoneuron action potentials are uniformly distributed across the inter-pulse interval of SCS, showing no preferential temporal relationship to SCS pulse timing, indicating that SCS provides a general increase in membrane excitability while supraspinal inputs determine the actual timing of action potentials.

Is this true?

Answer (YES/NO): NO